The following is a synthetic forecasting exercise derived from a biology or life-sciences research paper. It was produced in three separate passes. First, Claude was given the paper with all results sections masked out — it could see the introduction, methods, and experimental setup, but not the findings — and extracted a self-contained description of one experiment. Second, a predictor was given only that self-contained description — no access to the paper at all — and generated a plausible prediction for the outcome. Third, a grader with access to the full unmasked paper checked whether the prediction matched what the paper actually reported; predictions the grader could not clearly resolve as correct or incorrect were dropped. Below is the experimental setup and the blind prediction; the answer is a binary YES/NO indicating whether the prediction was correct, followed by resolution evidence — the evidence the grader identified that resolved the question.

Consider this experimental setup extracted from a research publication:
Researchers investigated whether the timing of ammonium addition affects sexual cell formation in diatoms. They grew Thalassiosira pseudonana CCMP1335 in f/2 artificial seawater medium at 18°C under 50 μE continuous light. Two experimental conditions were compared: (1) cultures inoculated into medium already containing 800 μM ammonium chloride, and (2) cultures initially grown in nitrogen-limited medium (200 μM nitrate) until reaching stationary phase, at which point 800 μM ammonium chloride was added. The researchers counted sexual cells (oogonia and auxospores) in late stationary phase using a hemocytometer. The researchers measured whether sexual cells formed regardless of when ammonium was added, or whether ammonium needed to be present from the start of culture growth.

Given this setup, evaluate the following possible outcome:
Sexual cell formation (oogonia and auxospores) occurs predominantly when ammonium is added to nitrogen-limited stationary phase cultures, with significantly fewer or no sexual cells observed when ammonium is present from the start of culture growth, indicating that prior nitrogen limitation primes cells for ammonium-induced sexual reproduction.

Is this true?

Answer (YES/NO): NO